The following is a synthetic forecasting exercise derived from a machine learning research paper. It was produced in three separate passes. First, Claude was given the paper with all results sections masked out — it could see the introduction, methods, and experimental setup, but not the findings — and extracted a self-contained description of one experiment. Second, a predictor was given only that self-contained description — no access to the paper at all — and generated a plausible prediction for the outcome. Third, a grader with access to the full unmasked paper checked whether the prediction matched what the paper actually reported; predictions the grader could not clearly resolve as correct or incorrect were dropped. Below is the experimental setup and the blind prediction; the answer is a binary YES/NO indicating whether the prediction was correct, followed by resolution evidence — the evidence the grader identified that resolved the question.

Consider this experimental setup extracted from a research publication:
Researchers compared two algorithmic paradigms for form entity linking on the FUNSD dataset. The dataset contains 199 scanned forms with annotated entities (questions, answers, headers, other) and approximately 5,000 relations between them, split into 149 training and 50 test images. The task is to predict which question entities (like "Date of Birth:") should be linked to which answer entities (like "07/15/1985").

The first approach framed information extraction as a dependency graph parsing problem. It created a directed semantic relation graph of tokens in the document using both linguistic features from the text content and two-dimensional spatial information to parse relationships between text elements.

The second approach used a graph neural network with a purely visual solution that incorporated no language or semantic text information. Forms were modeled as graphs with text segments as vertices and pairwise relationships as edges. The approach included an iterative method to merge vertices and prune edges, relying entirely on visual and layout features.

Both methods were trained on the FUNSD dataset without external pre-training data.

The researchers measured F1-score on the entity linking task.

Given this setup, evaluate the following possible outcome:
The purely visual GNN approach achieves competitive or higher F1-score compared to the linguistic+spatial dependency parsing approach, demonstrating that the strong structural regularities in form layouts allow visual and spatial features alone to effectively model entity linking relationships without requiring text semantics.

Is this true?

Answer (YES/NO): YES